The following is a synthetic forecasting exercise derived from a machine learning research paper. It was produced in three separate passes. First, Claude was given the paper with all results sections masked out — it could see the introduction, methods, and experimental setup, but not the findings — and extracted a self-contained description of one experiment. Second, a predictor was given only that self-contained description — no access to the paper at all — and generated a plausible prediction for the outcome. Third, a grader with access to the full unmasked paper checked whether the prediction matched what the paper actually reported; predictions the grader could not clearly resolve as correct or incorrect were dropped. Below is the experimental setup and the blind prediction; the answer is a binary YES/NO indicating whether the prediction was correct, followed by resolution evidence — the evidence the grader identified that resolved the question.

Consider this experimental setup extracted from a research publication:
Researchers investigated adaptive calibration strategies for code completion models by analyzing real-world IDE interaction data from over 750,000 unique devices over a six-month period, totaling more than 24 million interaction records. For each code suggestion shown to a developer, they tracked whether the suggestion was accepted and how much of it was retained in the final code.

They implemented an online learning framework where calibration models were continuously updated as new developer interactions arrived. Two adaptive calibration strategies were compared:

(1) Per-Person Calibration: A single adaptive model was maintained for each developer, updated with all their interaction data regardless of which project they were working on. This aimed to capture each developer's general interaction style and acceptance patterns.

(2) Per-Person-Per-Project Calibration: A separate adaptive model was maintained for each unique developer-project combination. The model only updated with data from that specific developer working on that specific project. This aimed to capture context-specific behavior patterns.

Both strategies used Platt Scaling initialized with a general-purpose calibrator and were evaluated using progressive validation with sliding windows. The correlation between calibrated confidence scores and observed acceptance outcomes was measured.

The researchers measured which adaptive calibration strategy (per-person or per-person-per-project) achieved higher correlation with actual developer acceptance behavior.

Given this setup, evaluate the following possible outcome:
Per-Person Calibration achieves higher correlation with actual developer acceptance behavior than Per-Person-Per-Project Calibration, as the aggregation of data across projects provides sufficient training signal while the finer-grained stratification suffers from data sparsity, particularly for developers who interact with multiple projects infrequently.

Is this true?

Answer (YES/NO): YES